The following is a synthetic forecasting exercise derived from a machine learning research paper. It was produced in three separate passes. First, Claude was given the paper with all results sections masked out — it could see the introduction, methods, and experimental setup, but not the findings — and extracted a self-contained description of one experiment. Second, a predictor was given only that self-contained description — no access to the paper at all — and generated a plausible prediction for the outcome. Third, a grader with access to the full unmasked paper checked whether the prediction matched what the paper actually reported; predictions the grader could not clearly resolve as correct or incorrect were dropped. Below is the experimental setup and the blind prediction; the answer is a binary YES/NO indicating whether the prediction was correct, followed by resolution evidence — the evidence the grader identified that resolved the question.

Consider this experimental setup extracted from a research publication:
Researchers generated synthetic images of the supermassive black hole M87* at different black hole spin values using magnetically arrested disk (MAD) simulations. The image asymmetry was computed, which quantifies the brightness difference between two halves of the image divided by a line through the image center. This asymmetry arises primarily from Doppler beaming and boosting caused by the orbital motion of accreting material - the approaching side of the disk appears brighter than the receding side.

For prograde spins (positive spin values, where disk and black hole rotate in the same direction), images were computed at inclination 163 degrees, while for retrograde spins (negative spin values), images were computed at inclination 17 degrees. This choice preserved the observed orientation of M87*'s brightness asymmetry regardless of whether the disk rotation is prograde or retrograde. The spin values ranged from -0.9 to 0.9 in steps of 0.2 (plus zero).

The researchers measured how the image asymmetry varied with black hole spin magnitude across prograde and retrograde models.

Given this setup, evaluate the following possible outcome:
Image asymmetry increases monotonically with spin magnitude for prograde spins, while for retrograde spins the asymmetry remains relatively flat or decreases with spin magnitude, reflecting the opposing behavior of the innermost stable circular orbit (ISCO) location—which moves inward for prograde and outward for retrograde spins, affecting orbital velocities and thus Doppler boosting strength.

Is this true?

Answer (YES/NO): NO